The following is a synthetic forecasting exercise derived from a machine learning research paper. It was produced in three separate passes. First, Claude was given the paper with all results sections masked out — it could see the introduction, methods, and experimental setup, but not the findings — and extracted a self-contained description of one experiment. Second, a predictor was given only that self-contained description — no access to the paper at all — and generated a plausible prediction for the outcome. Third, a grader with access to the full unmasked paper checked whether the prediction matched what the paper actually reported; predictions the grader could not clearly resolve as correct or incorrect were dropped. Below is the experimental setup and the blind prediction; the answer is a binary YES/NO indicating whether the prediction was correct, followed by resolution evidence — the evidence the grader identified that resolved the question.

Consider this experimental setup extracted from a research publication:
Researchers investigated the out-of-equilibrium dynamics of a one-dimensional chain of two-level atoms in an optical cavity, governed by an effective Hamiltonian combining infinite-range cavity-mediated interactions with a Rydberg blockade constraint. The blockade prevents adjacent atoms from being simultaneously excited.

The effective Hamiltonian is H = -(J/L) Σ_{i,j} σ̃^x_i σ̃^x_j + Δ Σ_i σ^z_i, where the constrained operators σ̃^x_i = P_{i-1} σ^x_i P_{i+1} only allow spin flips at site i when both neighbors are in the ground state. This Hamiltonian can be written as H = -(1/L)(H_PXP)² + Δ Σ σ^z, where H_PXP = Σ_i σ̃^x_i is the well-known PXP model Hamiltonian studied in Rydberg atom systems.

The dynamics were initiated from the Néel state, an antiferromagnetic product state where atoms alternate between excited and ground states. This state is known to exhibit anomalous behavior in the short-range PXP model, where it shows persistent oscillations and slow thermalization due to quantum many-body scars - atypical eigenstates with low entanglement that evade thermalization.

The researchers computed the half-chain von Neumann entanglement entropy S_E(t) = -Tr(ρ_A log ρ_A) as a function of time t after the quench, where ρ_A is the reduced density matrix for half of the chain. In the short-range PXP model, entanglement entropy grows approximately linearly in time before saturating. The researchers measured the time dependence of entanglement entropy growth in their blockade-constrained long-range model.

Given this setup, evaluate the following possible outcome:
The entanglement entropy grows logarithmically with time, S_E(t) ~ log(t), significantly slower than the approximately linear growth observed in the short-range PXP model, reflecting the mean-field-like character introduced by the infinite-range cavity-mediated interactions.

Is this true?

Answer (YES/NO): YES